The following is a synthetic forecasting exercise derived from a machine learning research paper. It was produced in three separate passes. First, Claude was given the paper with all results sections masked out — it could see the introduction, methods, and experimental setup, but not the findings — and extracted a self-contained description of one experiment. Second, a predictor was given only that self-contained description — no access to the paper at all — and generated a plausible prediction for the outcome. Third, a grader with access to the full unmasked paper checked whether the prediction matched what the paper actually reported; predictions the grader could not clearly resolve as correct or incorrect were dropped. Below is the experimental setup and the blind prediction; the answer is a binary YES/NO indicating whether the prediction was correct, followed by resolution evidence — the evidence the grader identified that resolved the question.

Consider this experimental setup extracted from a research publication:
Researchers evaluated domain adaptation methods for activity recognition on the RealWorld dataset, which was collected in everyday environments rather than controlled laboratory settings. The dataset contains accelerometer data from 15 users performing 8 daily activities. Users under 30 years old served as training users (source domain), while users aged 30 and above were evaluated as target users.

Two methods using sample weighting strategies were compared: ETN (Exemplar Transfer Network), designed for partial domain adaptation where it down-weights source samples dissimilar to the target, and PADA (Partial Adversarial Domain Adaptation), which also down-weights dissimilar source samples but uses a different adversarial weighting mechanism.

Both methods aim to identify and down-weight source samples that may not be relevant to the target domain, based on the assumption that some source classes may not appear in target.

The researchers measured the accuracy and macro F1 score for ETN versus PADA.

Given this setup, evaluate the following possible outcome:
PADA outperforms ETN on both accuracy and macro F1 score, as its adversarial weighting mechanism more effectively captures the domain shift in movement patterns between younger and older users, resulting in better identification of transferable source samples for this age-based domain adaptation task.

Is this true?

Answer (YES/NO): NO